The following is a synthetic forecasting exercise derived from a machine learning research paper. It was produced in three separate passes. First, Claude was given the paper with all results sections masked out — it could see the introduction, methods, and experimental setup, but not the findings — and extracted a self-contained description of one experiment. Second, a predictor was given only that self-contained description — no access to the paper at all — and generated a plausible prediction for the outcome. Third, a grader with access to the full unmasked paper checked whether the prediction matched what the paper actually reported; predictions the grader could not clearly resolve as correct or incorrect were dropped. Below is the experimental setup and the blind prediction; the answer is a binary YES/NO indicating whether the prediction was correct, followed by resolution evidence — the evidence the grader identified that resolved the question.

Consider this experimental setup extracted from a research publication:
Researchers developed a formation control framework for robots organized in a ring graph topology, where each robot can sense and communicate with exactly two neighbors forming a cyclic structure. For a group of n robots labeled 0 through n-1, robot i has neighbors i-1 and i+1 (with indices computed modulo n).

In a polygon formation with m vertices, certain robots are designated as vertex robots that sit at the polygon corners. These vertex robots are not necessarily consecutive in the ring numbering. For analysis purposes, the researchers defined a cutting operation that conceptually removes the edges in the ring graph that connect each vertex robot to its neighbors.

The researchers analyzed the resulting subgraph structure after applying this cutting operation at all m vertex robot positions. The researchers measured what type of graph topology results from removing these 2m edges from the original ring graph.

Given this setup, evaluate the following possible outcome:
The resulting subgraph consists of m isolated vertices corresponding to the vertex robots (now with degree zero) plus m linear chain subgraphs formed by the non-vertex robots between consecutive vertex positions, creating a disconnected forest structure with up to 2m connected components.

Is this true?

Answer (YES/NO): NO